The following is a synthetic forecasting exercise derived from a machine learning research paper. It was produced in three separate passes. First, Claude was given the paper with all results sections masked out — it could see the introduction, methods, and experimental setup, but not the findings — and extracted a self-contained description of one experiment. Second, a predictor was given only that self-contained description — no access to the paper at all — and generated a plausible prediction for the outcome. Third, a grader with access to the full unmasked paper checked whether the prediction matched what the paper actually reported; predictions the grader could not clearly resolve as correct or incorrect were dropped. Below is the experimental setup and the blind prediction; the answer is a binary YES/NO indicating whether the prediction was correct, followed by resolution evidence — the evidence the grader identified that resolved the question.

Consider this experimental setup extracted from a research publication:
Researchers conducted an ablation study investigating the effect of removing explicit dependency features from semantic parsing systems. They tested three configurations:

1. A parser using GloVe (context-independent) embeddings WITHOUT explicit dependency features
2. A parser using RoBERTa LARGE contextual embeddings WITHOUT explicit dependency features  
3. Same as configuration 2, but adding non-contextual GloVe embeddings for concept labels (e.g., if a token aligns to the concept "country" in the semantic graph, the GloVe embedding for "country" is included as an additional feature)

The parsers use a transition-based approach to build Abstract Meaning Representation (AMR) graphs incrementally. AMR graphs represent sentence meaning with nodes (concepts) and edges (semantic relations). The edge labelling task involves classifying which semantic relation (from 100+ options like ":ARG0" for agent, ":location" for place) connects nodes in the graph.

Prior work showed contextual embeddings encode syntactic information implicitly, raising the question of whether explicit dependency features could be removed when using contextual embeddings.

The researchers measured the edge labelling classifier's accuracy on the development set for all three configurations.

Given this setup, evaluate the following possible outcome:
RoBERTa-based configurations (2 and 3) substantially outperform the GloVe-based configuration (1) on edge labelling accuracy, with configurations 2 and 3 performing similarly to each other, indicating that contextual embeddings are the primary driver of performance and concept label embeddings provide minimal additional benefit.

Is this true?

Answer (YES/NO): NO